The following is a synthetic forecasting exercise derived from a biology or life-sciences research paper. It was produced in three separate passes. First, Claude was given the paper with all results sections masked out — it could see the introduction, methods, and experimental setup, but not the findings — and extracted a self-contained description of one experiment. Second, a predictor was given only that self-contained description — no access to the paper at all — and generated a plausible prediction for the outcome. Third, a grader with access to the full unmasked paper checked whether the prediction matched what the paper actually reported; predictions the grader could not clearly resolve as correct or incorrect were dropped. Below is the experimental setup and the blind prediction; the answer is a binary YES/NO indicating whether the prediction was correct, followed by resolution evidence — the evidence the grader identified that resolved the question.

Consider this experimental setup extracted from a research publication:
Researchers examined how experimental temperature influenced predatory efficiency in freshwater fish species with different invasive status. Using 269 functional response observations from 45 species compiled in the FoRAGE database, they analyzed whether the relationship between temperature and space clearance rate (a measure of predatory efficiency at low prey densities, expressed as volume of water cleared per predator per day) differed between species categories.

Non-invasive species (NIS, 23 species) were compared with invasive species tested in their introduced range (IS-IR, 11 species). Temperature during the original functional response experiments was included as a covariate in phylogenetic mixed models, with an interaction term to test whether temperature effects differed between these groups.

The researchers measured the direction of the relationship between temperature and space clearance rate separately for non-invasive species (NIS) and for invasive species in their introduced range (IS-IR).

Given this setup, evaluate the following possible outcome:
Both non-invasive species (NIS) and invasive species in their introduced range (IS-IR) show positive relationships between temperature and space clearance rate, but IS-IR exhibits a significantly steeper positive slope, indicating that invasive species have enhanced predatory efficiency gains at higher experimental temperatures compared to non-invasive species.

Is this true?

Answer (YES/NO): NO